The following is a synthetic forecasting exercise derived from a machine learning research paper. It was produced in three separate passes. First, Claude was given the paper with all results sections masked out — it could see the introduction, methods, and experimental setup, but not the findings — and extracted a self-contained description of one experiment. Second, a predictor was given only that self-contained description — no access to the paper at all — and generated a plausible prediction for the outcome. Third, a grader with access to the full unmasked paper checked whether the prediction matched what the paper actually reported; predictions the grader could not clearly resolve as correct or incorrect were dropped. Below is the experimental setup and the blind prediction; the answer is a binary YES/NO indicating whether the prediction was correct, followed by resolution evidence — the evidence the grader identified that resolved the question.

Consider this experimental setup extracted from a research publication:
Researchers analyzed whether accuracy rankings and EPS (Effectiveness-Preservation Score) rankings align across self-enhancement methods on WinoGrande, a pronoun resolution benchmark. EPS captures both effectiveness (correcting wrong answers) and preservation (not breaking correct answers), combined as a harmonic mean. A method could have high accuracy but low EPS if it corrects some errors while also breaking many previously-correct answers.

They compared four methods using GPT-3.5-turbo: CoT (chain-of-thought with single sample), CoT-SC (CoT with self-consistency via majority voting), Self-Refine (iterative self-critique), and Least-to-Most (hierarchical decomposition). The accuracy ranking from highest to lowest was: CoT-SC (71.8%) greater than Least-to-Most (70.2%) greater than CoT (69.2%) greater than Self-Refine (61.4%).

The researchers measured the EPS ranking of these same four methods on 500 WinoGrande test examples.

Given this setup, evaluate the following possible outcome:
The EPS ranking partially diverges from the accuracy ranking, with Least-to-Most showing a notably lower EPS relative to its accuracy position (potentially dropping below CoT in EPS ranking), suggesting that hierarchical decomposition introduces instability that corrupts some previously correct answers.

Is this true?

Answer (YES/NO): NO